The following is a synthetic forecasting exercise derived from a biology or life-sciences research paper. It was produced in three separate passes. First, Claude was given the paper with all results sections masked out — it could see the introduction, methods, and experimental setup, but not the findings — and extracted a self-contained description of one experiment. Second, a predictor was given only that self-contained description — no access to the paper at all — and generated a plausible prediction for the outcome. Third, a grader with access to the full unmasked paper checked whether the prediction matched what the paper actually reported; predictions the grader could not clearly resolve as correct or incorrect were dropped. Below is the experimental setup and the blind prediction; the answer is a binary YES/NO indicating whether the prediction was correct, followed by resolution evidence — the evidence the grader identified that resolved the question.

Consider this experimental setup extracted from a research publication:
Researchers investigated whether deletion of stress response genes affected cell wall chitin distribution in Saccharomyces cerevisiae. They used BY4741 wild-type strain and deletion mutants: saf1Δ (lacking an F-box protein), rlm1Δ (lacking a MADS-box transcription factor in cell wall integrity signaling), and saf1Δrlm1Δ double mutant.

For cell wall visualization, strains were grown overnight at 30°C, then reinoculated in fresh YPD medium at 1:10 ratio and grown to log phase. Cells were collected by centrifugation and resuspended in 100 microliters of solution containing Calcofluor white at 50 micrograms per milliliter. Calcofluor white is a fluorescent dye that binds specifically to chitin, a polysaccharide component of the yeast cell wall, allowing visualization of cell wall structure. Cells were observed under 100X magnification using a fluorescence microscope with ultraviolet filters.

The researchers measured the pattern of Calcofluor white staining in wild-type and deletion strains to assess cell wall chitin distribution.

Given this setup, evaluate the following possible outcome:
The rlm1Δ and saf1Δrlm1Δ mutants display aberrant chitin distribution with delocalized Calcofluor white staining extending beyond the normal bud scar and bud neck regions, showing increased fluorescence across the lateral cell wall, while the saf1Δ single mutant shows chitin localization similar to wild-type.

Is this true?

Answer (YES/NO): YES